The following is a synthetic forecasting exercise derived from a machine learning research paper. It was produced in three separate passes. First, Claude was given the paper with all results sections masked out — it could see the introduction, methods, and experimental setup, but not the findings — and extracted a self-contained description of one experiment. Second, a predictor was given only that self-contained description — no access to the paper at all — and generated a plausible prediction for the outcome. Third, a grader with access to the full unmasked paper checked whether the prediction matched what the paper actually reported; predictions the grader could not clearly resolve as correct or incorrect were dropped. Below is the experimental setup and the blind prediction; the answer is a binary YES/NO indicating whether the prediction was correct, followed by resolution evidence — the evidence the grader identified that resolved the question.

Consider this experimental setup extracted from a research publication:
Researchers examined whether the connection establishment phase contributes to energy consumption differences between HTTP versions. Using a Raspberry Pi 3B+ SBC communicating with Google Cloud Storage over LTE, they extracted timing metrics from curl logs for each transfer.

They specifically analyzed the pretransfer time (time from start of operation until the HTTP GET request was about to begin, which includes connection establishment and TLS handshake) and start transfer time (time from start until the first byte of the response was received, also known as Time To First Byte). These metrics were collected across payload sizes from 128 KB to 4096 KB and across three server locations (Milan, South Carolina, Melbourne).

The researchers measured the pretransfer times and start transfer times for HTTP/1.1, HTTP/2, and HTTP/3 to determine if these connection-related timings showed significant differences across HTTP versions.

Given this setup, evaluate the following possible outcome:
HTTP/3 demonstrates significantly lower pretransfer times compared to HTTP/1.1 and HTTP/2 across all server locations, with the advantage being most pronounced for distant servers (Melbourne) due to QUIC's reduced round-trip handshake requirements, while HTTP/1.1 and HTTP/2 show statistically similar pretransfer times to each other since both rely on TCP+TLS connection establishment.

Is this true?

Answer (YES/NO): NO